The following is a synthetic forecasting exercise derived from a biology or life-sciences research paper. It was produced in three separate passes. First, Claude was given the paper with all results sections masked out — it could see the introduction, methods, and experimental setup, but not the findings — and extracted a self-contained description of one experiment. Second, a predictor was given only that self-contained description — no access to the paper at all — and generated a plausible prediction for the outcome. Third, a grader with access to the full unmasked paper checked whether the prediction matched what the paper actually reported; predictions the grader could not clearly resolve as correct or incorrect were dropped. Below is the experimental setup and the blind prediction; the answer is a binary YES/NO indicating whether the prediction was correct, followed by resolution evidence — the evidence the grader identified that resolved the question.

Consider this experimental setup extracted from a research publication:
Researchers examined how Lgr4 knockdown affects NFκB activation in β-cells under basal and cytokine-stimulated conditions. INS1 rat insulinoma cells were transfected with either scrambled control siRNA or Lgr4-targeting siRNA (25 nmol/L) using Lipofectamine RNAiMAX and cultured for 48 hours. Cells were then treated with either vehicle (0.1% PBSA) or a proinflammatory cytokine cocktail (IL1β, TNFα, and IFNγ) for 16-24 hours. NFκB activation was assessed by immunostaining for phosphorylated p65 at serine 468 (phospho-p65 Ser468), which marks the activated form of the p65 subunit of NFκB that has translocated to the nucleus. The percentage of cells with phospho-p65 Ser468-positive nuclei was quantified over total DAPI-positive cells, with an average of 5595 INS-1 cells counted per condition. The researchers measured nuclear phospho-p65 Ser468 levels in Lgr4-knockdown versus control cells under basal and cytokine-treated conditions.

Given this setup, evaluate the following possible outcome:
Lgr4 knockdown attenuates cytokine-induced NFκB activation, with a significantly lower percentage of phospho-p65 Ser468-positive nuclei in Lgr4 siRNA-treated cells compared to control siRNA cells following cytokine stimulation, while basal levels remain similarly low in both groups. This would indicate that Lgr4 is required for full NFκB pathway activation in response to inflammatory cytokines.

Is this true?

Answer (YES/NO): NO